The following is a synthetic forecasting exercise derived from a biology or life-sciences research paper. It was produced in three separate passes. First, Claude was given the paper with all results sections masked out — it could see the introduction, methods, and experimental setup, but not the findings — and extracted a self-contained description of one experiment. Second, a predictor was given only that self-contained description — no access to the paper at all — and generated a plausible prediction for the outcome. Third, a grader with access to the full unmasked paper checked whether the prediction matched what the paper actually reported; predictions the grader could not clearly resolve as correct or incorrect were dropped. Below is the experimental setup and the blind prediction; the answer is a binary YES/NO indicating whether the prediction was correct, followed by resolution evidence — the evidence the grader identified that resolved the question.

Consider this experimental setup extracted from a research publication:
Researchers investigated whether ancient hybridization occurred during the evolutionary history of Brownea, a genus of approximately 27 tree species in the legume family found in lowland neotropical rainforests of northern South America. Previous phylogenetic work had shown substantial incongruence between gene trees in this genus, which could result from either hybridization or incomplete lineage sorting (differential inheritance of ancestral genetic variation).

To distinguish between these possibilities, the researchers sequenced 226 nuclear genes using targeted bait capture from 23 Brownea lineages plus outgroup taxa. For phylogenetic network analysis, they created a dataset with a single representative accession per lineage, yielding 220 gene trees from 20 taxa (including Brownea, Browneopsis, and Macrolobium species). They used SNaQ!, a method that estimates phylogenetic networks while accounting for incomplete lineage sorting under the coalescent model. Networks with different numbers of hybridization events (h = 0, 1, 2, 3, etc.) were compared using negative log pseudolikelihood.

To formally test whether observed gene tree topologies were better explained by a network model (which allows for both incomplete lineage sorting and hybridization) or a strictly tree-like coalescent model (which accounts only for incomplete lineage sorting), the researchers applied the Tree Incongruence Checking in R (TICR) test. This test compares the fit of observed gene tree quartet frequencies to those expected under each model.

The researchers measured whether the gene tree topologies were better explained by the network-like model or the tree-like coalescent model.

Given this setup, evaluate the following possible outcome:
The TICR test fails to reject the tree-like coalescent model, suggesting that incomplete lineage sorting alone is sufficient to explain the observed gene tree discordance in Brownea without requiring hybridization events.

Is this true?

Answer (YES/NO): NO